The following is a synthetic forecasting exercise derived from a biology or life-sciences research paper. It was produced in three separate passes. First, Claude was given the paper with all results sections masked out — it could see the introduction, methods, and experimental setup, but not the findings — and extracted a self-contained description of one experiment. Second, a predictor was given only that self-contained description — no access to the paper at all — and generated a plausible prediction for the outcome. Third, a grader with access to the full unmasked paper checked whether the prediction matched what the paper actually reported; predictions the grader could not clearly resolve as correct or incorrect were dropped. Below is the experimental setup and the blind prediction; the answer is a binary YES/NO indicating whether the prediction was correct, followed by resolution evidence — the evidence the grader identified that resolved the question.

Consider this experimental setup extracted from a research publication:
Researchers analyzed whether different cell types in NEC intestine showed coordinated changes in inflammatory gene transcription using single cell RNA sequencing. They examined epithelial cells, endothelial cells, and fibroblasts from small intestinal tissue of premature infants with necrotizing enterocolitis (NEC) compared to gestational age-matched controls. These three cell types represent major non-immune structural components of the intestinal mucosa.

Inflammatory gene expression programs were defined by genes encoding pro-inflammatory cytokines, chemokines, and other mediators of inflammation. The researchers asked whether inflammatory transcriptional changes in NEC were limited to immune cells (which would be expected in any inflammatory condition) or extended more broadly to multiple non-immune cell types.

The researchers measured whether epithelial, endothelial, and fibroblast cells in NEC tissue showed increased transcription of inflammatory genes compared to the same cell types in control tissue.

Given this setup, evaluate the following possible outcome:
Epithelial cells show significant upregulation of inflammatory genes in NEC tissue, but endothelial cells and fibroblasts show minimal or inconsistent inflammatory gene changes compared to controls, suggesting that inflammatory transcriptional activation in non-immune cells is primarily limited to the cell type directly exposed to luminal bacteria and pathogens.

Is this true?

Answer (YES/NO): NO